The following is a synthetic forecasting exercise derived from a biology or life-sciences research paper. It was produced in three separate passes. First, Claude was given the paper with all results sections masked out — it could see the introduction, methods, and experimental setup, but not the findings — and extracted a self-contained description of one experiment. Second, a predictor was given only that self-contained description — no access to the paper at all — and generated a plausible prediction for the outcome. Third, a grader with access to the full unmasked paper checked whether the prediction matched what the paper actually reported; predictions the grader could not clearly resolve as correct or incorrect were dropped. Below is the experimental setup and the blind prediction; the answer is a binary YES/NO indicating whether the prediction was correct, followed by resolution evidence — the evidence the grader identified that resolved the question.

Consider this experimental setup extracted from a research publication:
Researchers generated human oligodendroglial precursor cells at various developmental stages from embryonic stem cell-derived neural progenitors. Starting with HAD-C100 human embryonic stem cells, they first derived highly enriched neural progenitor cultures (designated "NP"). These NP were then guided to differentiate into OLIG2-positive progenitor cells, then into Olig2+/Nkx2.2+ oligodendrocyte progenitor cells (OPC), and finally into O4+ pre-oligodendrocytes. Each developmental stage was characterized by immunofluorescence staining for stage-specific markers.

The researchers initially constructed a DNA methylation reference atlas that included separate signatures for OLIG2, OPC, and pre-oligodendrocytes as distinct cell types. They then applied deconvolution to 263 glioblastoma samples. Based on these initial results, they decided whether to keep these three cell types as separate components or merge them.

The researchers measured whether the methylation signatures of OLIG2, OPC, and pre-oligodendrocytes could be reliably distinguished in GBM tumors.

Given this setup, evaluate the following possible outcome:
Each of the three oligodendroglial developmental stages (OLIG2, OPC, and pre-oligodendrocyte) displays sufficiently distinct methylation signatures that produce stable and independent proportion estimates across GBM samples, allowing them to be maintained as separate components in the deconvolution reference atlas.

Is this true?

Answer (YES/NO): NO